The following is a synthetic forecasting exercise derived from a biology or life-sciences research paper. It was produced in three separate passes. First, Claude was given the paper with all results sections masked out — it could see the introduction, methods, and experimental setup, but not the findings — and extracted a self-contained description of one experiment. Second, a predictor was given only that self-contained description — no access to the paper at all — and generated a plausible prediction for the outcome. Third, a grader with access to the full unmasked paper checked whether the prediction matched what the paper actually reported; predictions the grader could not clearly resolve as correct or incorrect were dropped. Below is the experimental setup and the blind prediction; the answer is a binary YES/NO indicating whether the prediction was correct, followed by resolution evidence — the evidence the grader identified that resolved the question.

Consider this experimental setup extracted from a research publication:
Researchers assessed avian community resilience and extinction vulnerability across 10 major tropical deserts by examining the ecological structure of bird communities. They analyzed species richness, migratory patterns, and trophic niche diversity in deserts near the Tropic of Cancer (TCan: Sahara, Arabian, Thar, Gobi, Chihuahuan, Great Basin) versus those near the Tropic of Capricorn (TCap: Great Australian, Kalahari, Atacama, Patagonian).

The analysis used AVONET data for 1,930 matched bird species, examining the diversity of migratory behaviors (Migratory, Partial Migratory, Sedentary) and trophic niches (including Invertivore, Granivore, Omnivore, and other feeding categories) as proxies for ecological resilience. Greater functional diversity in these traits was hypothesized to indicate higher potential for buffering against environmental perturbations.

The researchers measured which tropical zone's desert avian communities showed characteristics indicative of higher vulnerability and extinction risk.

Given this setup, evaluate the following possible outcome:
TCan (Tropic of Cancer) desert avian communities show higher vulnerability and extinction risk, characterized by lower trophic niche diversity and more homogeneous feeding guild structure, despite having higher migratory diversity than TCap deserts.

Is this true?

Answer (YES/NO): NO